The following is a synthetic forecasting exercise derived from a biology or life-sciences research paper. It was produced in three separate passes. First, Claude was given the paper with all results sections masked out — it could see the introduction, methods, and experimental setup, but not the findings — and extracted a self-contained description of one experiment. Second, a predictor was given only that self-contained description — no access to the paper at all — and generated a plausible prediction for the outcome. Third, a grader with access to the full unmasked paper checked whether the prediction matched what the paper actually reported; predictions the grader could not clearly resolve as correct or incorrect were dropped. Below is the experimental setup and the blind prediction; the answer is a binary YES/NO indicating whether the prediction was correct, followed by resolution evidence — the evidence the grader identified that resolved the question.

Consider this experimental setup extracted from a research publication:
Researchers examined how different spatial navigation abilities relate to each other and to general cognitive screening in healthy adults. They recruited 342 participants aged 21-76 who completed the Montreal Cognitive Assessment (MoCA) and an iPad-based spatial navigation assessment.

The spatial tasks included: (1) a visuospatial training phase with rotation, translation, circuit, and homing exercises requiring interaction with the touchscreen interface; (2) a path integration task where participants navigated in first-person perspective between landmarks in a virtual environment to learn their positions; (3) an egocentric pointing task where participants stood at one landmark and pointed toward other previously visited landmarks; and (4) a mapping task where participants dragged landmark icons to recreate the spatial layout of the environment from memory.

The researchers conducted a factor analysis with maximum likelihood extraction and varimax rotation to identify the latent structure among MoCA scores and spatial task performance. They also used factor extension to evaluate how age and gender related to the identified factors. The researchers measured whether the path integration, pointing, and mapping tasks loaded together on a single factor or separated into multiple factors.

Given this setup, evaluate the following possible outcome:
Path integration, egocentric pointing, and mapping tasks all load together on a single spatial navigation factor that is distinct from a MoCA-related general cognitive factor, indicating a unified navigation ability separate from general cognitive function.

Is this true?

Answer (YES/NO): YES